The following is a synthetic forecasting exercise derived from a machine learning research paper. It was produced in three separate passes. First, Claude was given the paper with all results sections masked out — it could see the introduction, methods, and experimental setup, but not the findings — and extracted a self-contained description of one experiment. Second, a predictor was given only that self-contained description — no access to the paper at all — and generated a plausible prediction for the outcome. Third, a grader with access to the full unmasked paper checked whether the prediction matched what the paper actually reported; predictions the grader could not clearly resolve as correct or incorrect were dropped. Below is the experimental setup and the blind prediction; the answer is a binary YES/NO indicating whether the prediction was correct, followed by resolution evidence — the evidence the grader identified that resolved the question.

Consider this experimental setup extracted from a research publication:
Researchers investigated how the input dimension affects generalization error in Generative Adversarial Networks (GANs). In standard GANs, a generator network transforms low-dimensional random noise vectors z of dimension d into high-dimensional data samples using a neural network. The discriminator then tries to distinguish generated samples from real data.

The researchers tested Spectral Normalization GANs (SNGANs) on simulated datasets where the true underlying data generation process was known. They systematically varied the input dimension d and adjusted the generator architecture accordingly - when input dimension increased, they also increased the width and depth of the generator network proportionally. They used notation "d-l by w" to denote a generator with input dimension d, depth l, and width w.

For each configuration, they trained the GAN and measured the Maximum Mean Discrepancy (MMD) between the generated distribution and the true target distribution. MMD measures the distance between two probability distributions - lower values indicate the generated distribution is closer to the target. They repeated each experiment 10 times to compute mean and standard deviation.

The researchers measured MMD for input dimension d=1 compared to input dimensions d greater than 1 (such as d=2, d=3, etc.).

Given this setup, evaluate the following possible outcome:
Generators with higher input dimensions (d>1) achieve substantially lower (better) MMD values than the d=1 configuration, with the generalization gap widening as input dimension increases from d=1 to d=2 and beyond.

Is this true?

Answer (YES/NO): NO